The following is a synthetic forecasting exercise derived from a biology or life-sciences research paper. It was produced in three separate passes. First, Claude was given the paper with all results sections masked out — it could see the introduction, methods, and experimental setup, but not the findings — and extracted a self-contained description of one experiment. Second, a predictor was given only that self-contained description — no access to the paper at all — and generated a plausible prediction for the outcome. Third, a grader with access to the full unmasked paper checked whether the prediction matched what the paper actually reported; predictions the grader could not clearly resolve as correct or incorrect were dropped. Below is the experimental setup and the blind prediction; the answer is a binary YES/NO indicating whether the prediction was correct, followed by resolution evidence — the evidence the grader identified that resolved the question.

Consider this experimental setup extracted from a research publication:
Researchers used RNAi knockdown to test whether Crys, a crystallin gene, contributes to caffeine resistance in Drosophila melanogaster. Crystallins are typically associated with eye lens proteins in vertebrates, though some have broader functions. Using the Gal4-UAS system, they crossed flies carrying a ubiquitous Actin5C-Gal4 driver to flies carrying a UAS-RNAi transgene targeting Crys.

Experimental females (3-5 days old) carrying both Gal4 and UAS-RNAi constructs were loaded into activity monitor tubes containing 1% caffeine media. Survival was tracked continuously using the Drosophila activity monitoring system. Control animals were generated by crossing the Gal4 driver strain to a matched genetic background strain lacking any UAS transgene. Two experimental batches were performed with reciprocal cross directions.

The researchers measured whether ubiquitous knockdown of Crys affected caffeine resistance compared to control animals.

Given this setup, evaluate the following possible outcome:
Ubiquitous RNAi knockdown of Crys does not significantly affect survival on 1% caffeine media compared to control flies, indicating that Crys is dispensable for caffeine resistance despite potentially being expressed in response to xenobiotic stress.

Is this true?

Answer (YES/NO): YES